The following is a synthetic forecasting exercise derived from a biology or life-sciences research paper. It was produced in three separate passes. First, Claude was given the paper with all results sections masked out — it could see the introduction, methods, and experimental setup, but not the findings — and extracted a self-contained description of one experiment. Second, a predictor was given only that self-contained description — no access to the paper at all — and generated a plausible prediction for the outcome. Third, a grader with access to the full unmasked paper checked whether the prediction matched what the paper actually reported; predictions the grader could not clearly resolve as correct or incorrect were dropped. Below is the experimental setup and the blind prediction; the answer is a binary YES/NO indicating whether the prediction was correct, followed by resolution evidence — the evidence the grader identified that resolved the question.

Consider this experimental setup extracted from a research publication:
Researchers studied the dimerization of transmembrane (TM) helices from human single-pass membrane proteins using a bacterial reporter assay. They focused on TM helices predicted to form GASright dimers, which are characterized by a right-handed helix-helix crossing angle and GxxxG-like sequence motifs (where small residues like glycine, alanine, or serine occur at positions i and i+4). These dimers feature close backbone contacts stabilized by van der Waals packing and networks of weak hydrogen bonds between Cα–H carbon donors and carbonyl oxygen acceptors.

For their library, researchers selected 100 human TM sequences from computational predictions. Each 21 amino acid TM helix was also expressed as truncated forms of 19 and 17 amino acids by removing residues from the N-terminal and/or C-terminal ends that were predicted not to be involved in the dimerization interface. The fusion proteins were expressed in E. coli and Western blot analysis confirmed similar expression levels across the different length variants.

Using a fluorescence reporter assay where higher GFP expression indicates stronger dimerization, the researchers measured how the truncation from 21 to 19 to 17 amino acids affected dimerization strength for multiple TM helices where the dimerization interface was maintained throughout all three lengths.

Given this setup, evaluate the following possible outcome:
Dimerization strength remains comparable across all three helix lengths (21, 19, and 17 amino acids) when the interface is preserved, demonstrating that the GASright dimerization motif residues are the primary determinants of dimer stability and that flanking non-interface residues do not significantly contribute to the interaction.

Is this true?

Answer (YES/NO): NO